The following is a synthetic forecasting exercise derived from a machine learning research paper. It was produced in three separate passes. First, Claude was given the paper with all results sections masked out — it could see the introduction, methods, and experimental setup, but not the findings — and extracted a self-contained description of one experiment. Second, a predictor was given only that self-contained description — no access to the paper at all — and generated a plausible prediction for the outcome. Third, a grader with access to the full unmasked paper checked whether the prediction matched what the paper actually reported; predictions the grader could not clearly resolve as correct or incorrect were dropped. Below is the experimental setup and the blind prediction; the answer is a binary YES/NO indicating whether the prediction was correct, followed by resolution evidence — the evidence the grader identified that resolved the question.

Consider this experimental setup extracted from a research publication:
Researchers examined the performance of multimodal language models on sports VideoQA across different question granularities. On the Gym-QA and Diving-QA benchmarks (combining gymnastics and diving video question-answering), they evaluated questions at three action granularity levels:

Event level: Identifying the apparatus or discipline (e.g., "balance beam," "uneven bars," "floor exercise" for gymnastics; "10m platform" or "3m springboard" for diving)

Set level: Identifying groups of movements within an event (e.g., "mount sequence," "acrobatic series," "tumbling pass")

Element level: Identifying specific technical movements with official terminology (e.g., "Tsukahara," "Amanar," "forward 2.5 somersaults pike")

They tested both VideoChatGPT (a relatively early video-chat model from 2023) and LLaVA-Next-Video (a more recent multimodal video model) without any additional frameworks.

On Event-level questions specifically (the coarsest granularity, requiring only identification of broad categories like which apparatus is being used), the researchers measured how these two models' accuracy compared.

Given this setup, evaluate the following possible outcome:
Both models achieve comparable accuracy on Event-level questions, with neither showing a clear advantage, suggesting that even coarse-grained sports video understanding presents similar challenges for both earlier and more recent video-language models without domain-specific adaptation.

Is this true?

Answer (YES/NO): NO